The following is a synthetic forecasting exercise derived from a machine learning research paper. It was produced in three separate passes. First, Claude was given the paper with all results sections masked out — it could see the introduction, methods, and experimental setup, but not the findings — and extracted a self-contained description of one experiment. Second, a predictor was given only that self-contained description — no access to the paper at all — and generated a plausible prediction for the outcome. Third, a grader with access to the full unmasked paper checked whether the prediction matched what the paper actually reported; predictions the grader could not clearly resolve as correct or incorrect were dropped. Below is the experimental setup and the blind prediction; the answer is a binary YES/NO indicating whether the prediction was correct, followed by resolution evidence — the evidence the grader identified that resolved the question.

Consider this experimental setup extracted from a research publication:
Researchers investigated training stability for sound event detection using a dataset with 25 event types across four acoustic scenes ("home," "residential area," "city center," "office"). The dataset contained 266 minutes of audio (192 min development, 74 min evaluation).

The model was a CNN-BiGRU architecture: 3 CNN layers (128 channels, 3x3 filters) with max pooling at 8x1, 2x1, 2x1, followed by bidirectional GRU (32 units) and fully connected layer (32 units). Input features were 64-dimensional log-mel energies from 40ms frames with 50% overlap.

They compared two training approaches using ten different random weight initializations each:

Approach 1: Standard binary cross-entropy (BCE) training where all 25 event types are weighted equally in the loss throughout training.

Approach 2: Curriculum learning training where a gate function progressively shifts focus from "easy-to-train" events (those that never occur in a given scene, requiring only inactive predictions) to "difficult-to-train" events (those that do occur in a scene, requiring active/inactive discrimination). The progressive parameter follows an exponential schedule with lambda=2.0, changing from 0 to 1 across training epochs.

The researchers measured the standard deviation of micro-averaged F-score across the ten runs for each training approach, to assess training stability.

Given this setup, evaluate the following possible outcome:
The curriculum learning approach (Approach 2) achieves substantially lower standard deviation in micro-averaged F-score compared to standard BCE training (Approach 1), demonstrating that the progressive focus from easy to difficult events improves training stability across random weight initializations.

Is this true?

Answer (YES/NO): NO